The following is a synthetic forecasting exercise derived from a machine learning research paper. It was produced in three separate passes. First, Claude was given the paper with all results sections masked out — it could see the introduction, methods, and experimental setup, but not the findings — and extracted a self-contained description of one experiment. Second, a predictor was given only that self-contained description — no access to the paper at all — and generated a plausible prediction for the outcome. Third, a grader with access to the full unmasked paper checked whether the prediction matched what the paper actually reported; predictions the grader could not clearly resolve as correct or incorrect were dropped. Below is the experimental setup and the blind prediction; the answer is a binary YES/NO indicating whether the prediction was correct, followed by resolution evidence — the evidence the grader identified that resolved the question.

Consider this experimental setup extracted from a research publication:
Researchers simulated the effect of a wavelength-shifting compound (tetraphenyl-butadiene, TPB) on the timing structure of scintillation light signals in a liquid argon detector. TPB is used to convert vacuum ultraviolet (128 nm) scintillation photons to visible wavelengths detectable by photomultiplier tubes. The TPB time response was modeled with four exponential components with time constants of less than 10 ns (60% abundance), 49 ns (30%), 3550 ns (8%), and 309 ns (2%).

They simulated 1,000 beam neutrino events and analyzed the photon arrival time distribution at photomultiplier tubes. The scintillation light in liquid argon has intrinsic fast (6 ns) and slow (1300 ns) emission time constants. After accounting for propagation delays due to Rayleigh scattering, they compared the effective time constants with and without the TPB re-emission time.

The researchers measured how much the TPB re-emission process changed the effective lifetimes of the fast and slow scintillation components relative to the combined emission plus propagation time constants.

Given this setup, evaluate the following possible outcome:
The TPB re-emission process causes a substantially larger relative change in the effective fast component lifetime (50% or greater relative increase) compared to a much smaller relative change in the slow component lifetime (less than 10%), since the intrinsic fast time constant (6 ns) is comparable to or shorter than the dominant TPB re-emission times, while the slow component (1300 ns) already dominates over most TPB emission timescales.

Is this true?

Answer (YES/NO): NO